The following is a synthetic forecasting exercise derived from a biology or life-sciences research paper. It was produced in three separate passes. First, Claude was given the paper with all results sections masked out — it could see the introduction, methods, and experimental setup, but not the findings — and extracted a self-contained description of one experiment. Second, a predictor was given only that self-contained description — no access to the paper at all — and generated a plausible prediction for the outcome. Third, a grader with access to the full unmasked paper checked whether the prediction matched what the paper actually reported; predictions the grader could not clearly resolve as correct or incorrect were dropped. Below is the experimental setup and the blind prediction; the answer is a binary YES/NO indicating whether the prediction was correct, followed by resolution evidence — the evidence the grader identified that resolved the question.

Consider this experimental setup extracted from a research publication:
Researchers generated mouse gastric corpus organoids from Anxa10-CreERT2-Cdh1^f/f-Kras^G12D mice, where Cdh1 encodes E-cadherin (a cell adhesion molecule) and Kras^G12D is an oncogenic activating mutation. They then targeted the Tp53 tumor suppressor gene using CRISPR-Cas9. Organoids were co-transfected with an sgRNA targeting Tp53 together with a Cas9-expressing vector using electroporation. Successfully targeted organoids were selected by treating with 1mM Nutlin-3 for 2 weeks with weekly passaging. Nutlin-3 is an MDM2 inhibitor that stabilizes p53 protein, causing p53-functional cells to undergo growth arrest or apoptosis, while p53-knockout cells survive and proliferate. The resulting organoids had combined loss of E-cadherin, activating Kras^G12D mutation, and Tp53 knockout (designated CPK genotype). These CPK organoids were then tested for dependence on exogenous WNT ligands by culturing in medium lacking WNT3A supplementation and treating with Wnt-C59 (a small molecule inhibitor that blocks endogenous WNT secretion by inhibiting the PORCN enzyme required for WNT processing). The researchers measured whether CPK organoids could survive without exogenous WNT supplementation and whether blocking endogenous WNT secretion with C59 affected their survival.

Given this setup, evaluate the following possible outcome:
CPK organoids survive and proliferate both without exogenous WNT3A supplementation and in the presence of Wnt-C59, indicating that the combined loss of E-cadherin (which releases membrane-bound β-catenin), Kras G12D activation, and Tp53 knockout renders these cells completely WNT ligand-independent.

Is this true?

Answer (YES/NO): NO